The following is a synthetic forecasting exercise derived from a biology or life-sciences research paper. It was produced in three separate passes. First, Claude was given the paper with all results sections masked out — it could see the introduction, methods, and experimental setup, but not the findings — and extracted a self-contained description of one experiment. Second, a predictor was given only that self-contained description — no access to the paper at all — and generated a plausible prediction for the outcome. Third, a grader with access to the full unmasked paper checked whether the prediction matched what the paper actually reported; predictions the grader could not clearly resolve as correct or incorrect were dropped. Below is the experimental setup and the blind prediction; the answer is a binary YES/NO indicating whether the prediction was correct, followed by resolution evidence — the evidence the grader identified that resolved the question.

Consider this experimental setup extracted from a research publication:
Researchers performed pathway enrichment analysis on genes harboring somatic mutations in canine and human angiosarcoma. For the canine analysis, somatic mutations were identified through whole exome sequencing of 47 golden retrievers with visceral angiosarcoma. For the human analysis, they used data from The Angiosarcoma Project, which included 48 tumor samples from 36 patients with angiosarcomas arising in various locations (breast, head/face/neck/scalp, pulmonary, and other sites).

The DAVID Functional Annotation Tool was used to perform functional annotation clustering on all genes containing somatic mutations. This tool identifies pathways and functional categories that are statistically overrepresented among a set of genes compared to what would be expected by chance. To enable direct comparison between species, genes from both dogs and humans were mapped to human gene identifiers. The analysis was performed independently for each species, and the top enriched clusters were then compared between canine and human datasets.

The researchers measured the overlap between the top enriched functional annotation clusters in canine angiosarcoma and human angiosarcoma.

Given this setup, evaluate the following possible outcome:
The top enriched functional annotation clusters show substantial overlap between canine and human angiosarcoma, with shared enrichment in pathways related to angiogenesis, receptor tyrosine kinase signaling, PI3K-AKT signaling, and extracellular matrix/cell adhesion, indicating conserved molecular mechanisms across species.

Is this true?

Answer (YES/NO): NO